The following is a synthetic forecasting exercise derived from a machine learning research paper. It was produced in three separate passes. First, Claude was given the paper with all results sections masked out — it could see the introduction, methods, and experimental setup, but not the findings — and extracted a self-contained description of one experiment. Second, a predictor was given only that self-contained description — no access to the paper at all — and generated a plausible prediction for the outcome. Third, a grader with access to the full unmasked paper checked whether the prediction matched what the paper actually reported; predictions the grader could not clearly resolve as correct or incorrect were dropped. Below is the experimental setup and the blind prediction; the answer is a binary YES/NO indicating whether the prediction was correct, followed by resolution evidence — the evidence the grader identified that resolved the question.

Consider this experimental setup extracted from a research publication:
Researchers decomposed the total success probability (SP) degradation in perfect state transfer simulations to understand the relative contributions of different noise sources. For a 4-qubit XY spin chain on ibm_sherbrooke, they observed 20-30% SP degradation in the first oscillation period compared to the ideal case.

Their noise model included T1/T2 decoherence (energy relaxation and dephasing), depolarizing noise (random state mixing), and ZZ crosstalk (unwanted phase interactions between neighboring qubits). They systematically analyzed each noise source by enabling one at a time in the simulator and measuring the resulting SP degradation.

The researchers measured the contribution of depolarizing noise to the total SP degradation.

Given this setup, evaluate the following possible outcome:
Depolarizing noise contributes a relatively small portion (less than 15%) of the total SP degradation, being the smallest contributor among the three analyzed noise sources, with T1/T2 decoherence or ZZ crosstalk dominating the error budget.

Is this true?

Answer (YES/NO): NO